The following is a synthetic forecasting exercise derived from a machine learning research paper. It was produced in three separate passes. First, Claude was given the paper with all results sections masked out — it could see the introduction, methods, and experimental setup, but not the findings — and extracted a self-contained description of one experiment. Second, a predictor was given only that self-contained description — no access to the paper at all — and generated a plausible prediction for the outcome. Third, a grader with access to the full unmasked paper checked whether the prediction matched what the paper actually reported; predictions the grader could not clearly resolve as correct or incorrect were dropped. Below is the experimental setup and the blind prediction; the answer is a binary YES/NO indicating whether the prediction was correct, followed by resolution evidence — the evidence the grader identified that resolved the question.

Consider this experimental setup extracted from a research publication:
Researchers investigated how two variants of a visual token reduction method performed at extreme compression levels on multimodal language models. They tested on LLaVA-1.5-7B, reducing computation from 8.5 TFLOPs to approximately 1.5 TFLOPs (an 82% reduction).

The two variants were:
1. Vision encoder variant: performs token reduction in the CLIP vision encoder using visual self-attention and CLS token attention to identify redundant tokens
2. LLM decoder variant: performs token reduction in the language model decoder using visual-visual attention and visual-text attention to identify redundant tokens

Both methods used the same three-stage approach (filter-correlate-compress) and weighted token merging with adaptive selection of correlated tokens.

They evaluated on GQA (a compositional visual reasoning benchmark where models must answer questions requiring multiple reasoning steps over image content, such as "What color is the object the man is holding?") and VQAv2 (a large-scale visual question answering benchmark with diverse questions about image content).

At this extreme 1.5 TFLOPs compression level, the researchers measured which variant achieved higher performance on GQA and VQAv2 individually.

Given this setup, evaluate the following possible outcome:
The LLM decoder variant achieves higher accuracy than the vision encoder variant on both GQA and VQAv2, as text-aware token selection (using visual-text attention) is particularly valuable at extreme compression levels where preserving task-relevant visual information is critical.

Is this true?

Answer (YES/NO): NO